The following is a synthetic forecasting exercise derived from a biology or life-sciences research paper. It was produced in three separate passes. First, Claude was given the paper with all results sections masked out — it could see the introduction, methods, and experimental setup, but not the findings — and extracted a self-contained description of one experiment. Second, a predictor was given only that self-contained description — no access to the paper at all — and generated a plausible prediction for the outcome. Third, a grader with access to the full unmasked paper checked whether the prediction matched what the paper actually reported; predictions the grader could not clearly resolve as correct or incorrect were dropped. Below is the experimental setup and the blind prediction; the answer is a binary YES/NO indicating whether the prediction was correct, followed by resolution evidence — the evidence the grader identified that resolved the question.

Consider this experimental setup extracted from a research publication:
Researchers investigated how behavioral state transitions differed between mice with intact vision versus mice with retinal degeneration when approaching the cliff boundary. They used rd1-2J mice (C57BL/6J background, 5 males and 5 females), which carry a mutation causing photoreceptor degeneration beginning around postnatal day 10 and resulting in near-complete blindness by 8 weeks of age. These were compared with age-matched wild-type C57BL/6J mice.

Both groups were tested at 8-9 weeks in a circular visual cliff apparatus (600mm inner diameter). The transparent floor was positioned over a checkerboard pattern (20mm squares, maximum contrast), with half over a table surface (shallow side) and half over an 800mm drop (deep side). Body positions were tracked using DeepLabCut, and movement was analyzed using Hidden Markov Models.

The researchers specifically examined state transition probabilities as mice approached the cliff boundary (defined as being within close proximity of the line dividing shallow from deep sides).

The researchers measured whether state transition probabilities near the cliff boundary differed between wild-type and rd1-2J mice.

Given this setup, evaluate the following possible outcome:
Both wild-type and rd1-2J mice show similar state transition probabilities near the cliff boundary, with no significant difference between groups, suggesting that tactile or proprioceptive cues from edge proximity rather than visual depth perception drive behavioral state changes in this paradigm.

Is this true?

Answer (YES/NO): NO